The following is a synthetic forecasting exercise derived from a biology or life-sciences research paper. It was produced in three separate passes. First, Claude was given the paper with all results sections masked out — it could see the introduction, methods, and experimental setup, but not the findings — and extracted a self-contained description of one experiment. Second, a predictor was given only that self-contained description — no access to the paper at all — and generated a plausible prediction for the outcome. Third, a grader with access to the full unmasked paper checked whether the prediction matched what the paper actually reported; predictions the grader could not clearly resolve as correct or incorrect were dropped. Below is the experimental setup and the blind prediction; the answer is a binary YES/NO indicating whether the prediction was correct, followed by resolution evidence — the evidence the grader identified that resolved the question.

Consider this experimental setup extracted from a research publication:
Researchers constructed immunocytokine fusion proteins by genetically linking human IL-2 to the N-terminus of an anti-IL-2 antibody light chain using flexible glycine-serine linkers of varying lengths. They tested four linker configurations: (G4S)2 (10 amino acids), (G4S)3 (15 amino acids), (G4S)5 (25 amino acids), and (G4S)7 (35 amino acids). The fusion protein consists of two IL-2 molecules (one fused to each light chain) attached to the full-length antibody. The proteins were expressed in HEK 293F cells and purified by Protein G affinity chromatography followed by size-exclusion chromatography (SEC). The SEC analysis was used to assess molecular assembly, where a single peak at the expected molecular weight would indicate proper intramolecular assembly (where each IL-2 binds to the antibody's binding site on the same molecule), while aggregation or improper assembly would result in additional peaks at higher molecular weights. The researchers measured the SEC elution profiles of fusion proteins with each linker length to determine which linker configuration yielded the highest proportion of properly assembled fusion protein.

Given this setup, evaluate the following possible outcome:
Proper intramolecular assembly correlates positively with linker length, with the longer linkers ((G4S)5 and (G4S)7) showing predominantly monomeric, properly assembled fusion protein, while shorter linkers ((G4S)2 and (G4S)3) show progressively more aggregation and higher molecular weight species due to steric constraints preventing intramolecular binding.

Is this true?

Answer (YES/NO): NO